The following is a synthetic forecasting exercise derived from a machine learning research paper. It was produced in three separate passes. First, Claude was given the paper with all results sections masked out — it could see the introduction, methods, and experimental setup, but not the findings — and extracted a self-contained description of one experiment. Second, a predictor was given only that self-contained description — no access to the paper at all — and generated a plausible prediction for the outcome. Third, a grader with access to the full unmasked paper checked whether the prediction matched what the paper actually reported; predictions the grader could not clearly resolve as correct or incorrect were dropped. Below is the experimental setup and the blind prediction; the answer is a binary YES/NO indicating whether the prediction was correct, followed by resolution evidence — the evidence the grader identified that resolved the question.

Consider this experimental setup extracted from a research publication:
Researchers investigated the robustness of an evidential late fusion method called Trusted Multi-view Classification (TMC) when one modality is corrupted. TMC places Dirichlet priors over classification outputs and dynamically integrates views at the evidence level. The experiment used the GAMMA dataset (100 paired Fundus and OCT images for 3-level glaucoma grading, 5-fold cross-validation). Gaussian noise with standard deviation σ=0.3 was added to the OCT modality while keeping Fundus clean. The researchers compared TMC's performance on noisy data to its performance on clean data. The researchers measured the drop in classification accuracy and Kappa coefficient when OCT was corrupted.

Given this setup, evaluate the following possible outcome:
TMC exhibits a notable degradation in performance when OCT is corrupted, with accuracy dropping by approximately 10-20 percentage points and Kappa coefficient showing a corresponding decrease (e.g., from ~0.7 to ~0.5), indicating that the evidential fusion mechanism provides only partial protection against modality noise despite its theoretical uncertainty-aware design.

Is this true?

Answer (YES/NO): NO